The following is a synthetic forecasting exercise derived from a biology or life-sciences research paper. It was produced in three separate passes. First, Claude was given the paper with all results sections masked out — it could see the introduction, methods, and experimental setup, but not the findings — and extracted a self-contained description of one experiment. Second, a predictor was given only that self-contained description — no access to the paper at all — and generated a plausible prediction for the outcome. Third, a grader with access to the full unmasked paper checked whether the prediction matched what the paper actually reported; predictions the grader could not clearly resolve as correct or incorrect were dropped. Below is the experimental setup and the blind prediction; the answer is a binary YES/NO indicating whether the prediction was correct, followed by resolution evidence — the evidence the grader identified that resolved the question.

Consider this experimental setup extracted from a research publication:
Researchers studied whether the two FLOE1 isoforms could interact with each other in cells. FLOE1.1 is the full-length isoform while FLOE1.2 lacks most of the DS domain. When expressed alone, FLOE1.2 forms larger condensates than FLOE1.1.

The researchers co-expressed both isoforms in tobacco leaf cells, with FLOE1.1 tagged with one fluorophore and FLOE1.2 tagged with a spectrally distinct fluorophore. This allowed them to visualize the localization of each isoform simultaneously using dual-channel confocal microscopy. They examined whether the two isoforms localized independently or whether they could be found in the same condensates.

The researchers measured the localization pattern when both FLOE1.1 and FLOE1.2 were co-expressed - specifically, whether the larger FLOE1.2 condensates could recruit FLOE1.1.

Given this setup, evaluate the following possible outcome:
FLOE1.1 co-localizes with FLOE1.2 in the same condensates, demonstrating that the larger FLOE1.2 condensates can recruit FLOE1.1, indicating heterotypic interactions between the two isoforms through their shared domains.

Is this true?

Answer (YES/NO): YES